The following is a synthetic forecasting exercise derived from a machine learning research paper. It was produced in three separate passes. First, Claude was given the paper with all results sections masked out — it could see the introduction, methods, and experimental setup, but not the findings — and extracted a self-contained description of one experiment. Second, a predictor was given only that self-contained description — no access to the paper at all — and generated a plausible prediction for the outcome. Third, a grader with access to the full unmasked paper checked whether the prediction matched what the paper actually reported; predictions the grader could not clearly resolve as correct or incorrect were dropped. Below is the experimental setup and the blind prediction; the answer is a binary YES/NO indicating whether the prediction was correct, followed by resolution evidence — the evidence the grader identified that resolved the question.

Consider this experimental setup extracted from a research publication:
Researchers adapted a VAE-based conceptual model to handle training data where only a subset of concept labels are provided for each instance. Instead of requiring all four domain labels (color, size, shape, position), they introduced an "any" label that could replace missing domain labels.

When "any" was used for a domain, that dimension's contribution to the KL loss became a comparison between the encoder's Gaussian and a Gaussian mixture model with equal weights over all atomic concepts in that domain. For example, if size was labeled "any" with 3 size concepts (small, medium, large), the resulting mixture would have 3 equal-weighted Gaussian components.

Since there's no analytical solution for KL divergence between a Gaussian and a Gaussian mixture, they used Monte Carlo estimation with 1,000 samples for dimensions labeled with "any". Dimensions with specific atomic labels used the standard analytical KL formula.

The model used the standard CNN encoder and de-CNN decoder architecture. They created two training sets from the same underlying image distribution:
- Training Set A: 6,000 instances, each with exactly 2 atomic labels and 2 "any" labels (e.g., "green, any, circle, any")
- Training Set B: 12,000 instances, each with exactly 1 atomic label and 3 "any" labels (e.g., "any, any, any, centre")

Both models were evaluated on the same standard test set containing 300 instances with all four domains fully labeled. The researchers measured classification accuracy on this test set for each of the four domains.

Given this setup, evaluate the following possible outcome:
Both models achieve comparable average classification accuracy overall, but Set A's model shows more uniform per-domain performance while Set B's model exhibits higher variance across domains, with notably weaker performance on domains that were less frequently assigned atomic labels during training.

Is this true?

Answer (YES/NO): NO